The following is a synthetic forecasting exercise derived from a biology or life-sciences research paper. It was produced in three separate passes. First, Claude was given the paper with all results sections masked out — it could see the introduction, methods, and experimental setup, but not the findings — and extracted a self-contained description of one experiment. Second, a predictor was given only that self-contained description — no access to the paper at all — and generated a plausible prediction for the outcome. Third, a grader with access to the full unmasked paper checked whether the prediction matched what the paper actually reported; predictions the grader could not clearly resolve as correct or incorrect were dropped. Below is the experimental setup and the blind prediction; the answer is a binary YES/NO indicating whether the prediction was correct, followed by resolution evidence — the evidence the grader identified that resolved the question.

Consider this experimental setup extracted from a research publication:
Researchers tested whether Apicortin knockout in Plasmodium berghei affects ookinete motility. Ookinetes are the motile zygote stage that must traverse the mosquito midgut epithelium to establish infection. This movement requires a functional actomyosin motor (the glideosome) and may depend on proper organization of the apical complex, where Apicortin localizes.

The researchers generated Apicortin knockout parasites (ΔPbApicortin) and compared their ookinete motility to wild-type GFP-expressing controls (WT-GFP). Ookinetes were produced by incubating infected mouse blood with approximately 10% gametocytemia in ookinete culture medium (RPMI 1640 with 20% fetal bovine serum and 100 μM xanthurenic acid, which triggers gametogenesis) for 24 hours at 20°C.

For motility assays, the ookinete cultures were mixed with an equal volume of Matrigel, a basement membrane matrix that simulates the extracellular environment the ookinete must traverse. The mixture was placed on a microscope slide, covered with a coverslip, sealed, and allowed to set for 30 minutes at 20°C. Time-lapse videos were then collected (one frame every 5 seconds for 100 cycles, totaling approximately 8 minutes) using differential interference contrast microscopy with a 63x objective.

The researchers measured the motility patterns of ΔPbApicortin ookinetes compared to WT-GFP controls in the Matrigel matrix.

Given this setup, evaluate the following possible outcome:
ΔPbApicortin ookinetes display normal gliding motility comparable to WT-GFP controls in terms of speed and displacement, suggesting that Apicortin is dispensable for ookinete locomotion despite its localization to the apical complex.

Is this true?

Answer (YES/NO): YES